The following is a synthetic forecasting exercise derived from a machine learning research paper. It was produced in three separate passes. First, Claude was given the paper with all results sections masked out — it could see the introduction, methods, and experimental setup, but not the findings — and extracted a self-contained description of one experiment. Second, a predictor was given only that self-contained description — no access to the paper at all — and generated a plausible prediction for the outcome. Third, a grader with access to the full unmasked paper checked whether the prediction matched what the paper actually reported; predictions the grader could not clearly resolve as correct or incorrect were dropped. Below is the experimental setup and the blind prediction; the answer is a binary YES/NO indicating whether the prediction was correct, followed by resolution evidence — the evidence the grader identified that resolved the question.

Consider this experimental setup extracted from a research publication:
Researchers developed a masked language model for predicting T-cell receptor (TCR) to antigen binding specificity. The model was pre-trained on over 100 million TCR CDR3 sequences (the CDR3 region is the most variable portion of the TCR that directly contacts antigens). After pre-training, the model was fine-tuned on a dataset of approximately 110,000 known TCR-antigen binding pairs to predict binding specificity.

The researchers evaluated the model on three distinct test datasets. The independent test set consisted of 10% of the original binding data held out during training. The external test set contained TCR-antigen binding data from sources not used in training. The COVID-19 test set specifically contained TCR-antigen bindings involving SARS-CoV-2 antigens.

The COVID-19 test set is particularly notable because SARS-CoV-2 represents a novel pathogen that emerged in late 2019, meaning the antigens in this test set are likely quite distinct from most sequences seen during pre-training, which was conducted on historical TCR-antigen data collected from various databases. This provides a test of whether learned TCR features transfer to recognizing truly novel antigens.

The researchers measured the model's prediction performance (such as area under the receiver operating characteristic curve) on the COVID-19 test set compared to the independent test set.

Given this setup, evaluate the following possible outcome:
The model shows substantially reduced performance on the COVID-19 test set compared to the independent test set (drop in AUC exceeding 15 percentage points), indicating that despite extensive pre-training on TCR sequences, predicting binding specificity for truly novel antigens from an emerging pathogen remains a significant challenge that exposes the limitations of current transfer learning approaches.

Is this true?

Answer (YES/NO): YES